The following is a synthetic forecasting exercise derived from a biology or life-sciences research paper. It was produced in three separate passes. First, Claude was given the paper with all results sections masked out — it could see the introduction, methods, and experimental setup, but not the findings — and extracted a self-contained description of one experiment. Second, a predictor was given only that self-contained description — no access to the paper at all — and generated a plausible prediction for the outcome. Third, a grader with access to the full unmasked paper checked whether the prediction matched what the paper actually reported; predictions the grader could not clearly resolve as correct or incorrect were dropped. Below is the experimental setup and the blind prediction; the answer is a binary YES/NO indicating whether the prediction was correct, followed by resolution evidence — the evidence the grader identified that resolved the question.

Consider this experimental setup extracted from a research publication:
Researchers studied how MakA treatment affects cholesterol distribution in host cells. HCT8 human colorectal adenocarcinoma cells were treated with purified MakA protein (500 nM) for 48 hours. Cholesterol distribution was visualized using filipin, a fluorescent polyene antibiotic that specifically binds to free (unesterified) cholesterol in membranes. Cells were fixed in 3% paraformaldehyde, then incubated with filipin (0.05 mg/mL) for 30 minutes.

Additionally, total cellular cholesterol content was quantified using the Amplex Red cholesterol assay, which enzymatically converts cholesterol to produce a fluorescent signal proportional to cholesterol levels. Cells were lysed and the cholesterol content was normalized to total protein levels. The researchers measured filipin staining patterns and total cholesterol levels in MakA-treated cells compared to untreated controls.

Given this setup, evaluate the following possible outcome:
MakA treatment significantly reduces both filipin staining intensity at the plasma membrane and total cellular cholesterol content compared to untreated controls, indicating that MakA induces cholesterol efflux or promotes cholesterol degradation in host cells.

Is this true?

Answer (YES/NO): NO